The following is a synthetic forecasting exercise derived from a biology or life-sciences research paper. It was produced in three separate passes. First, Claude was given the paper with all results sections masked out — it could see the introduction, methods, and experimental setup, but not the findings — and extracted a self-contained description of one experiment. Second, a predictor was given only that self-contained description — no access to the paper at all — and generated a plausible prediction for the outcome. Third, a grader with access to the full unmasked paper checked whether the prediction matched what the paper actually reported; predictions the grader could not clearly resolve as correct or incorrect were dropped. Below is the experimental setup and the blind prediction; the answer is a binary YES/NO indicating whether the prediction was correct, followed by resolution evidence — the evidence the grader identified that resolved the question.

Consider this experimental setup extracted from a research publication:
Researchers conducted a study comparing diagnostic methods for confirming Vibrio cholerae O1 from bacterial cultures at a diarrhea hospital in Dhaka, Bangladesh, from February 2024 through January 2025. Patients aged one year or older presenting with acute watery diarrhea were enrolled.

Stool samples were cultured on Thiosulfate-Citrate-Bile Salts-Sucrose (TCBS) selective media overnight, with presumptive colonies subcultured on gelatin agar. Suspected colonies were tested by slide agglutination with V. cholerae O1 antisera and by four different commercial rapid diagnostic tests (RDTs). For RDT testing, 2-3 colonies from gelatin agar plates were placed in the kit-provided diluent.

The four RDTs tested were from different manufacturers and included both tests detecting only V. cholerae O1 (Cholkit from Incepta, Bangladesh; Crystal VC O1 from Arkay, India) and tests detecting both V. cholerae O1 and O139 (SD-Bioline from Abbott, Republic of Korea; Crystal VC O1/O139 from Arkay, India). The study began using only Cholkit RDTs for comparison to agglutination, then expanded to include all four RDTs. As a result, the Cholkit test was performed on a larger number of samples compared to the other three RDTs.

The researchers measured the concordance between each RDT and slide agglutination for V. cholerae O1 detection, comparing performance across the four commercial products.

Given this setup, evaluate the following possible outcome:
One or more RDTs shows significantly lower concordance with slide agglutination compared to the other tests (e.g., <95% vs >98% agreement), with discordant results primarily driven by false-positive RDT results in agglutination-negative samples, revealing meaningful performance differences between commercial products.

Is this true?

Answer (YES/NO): NO